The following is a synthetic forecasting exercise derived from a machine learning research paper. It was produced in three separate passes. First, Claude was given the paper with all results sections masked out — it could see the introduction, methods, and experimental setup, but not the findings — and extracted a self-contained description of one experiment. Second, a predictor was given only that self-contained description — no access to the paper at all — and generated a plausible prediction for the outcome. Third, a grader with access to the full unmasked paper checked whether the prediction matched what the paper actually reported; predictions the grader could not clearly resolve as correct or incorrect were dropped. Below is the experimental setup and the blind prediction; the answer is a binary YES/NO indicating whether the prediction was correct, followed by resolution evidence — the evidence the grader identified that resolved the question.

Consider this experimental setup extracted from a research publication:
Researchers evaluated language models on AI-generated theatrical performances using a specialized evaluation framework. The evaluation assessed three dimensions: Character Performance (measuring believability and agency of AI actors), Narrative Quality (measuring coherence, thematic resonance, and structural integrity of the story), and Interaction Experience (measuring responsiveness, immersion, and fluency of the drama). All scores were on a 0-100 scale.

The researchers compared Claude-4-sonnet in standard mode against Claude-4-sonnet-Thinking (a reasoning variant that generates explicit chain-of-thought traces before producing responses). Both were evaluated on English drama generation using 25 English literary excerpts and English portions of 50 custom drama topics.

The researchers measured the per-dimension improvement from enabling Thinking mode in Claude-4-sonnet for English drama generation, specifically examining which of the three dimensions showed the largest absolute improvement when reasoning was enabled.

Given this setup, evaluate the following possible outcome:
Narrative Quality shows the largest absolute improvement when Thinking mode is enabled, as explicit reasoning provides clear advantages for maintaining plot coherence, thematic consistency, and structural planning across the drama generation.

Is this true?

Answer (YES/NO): NO